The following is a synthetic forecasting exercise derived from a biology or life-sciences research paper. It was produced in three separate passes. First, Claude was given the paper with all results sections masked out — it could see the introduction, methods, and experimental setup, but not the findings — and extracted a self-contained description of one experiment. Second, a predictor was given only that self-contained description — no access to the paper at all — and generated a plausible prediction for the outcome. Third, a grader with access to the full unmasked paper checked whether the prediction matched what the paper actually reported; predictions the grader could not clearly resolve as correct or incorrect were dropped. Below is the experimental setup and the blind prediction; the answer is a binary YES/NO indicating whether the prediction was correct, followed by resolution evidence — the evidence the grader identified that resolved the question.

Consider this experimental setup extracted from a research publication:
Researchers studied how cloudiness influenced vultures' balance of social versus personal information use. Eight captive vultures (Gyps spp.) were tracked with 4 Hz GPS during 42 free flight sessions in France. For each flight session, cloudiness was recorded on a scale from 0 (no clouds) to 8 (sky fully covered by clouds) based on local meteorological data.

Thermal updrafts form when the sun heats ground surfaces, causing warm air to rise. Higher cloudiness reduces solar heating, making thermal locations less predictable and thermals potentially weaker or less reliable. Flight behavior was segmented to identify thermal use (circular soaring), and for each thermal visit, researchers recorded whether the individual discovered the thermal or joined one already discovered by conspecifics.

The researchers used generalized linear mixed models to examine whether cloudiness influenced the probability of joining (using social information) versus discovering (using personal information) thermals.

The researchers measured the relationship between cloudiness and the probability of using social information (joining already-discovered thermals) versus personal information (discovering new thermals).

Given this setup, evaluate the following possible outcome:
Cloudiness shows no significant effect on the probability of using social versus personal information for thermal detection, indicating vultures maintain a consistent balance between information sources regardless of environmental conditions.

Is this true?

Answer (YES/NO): NO